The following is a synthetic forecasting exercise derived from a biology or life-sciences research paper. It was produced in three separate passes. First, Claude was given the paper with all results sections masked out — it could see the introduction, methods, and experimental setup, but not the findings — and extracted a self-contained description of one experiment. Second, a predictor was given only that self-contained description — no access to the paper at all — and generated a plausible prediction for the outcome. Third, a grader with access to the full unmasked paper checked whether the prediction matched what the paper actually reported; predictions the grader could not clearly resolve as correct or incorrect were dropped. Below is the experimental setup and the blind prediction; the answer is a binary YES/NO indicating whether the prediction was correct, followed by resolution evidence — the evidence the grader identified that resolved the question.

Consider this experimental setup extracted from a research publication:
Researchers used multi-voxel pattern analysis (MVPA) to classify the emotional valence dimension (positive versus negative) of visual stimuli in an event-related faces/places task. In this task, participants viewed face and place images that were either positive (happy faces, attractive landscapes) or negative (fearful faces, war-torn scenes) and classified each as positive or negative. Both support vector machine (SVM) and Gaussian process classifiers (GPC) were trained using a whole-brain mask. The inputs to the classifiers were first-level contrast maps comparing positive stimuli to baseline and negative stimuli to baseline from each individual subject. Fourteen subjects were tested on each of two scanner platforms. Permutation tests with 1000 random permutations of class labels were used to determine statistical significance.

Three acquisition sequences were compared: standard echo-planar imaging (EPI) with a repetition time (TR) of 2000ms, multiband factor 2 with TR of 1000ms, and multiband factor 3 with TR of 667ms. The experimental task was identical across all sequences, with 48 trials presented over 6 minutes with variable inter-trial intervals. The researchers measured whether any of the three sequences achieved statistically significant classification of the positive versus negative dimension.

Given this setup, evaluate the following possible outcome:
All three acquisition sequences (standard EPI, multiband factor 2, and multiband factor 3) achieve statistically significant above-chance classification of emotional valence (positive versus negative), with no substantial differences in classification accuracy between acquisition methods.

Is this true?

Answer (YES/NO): NO